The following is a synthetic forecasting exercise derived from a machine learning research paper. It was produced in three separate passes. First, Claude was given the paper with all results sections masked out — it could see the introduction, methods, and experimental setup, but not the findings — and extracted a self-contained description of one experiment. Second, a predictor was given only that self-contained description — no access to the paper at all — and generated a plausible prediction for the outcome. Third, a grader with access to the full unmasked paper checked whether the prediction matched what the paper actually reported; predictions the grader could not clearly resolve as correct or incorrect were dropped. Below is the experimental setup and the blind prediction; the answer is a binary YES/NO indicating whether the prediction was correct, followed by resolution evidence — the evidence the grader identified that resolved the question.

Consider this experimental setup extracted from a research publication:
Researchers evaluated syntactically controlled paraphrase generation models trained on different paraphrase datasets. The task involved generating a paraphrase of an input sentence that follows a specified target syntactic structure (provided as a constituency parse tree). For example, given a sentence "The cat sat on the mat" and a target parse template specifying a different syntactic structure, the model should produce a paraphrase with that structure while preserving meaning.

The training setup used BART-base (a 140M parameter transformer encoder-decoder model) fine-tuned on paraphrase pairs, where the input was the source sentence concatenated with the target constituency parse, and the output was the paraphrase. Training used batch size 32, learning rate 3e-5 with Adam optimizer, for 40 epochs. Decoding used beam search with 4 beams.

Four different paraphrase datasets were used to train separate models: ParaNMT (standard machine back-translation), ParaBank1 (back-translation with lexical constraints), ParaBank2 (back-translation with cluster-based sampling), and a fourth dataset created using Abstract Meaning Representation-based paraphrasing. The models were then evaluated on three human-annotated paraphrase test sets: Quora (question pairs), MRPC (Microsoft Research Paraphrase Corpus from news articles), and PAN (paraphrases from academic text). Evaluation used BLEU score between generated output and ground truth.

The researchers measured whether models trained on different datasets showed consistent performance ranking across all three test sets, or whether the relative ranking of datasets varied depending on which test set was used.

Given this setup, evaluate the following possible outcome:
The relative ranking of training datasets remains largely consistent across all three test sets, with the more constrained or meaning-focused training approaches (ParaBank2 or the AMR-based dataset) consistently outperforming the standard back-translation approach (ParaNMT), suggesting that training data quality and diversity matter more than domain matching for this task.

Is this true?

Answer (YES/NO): YES